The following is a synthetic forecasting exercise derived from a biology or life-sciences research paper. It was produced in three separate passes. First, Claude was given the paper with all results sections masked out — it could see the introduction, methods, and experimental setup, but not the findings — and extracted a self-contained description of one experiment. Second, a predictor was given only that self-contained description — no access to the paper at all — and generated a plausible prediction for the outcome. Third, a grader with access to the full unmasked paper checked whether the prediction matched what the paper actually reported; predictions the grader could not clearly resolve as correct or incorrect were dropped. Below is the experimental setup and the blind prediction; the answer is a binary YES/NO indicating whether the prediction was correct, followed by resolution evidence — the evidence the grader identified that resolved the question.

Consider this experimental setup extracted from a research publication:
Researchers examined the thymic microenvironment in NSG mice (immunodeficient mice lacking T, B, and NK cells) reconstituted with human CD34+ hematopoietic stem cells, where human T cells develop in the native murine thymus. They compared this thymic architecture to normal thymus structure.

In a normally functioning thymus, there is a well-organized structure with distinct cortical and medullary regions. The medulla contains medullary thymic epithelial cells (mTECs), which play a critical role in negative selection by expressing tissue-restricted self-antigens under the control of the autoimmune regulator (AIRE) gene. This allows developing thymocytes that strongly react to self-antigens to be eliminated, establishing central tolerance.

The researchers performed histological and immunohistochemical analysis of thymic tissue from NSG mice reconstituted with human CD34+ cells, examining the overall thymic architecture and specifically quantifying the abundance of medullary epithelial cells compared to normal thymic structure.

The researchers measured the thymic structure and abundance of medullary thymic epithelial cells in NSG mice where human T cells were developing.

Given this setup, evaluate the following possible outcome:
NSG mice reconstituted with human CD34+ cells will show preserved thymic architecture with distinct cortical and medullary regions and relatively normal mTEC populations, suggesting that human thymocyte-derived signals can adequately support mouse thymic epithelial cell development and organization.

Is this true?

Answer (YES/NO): NO